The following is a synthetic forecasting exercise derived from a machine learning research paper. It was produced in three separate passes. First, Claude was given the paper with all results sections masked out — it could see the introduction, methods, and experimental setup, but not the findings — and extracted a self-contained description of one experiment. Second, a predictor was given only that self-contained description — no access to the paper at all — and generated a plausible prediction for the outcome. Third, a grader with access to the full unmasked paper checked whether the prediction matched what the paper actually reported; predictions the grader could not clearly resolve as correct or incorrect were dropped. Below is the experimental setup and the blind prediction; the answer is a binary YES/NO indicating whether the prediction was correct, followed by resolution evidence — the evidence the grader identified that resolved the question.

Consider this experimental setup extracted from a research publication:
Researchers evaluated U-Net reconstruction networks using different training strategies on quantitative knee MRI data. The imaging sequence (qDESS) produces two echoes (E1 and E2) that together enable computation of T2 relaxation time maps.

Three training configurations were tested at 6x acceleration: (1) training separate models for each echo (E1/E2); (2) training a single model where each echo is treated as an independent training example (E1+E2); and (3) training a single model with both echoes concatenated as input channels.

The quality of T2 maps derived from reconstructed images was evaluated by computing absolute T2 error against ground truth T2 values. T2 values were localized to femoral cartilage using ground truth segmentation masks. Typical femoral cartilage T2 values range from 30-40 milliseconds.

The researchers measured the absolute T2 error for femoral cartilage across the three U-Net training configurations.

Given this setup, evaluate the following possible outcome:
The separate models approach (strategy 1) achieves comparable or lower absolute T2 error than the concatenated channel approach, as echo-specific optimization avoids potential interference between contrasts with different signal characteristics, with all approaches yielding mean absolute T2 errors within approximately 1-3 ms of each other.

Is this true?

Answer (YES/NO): YES